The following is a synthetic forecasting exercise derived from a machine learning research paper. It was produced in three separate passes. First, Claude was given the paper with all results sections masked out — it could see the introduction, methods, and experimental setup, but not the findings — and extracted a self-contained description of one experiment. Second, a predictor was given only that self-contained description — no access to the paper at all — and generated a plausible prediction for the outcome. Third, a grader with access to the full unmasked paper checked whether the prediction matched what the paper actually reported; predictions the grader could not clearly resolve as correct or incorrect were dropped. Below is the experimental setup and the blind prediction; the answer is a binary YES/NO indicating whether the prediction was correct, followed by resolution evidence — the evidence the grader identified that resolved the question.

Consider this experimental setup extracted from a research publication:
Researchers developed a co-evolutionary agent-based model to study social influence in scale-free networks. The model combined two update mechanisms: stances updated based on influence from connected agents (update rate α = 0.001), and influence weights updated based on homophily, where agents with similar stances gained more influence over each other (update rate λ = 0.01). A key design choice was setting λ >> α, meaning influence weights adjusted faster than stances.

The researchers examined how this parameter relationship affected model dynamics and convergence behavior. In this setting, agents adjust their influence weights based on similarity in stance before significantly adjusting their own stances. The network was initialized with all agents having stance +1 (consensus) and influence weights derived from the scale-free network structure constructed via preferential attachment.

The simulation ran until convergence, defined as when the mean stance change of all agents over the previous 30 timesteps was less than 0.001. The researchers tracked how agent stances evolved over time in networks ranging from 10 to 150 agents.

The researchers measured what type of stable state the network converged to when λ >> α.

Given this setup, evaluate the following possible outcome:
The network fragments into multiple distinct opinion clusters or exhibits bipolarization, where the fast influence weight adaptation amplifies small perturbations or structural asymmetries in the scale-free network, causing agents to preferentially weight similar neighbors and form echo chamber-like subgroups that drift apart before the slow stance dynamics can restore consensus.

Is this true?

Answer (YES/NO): YES